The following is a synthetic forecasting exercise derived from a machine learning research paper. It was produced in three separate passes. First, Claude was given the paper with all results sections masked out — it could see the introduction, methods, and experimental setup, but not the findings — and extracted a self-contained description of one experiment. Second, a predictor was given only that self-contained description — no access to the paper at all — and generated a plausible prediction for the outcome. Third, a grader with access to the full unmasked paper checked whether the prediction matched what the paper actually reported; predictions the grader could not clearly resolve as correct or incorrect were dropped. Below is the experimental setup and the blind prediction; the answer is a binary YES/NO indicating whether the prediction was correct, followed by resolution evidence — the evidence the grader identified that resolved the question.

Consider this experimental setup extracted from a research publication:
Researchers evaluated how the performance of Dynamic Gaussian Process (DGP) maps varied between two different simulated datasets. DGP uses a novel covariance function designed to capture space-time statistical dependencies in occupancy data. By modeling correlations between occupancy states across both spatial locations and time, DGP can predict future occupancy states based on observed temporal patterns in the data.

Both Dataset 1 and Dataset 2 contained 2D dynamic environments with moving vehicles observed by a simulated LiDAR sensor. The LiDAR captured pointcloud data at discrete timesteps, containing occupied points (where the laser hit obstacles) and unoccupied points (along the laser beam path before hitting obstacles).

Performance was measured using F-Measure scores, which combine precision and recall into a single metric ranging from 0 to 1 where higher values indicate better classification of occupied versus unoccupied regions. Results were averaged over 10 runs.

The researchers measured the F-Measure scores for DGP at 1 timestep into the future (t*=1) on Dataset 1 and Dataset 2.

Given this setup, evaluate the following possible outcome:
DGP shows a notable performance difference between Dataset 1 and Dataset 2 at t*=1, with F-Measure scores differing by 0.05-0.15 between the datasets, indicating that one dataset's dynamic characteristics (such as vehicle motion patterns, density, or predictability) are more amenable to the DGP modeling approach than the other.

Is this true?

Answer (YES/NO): NO